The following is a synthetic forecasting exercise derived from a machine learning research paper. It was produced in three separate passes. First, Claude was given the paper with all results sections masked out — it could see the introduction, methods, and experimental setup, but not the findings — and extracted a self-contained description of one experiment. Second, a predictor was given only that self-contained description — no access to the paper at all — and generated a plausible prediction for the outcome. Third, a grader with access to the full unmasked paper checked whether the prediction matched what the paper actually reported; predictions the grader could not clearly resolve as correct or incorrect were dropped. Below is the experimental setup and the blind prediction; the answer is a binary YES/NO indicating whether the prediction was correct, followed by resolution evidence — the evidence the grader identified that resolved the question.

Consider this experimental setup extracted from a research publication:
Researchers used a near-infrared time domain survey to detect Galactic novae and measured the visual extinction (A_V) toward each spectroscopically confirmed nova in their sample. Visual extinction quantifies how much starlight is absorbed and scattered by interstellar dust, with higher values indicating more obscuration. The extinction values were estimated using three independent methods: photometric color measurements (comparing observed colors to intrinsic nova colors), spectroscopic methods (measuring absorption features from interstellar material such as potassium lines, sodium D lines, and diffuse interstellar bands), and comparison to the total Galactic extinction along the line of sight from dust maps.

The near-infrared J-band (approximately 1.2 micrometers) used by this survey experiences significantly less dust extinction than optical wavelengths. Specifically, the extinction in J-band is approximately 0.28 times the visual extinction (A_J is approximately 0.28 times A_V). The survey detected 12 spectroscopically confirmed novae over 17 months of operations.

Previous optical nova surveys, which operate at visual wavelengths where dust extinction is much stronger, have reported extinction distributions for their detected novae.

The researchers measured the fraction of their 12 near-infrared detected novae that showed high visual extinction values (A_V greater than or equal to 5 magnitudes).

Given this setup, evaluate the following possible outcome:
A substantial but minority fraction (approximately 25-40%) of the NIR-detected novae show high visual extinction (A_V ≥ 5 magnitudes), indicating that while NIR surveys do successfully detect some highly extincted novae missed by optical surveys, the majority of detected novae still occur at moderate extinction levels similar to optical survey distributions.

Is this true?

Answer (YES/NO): NO